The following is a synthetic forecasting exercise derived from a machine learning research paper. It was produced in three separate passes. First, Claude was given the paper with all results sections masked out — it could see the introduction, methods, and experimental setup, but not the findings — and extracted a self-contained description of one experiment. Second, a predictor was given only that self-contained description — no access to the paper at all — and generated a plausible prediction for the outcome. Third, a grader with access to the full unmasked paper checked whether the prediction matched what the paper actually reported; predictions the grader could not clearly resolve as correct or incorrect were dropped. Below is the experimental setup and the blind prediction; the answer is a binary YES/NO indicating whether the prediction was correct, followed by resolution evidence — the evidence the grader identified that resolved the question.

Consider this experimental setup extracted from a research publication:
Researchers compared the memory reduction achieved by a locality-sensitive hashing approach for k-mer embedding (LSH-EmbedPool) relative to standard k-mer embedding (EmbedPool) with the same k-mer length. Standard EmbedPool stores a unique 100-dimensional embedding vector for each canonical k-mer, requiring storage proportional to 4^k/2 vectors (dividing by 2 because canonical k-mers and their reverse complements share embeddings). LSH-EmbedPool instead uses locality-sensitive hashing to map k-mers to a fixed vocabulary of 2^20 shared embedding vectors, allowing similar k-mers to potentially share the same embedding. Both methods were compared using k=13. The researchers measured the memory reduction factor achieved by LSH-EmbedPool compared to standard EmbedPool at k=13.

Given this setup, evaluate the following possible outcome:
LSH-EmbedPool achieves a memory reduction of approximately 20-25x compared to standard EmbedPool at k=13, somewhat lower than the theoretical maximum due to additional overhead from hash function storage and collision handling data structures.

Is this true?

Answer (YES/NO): NO